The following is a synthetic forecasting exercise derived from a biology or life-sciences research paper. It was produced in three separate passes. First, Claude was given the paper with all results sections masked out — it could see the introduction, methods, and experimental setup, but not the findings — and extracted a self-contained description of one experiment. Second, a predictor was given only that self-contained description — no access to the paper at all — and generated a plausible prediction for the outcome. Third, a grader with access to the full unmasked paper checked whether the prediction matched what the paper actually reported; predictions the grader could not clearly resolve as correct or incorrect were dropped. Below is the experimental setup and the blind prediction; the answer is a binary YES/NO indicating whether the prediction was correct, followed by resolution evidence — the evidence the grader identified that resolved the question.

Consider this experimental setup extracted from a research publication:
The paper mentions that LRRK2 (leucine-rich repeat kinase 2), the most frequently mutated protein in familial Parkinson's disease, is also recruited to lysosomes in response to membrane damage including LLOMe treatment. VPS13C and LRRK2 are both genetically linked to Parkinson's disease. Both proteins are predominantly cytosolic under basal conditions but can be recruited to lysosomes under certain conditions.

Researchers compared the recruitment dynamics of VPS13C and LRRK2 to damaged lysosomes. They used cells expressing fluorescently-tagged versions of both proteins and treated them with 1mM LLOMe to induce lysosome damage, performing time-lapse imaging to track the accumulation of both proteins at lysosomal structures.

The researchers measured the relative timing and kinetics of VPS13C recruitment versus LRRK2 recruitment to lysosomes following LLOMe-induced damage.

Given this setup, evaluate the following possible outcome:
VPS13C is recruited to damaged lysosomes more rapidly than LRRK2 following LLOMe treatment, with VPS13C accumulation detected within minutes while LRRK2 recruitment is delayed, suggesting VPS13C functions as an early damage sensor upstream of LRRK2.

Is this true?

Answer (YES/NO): NO